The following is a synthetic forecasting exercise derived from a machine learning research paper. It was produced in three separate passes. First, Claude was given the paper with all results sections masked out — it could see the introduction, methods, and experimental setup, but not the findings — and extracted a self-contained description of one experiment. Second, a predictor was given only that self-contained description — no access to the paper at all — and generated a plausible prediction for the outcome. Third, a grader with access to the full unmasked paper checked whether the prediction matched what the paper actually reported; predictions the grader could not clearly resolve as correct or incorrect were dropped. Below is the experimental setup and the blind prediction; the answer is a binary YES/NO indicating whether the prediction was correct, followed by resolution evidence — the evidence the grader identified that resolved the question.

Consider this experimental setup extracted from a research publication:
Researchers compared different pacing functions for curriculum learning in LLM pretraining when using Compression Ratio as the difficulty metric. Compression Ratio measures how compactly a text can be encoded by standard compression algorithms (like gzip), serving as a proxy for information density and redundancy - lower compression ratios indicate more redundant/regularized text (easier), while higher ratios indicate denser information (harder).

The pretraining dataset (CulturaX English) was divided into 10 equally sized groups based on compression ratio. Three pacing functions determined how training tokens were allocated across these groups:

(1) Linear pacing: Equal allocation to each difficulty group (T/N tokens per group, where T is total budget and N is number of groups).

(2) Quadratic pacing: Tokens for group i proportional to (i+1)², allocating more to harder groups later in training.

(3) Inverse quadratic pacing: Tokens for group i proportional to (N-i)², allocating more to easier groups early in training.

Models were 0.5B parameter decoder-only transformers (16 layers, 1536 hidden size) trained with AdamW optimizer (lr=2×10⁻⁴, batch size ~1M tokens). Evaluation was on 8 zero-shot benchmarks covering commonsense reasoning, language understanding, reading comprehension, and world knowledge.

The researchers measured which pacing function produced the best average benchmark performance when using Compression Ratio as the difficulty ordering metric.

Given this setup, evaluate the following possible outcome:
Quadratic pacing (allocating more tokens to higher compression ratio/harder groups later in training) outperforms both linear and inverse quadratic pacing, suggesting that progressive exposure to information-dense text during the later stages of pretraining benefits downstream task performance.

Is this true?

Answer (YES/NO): NO